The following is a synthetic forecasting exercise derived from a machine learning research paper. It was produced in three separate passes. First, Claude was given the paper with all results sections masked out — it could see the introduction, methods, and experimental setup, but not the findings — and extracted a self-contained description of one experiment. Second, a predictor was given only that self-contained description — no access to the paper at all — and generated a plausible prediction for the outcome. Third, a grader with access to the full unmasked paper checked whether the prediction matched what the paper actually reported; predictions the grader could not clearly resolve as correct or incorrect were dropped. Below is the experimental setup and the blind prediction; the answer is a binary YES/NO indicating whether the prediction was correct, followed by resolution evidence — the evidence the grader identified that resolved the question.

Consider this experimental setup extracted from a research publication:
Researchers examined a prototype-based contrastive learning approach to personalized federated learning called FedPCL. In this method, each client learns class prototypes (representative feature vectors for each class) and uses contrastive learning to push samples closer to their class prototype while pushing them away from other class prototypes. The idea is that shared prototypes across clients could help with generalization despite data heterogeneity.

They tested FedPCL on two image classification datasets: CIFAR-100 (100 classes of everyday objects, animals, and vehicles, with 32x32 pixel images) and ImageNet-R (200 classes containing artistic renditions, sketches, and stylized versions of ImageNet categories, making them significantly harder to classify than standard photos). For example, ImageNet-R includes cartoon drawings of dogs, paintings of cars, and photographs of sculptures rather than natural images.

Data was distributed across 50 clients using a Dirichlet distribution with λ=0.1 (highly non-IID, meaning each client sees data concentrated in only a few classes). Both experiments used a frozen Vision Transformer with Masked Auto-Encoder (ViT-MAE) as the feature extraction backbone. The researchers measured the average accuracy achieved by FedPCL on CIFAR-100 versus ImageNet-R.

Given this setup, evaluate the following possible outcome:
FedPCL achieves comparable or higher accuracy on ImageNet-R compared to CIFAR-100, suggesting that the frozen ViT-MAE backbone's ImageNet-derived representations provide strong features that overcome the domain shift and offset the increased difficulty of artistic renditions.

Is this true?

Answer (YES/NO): NO